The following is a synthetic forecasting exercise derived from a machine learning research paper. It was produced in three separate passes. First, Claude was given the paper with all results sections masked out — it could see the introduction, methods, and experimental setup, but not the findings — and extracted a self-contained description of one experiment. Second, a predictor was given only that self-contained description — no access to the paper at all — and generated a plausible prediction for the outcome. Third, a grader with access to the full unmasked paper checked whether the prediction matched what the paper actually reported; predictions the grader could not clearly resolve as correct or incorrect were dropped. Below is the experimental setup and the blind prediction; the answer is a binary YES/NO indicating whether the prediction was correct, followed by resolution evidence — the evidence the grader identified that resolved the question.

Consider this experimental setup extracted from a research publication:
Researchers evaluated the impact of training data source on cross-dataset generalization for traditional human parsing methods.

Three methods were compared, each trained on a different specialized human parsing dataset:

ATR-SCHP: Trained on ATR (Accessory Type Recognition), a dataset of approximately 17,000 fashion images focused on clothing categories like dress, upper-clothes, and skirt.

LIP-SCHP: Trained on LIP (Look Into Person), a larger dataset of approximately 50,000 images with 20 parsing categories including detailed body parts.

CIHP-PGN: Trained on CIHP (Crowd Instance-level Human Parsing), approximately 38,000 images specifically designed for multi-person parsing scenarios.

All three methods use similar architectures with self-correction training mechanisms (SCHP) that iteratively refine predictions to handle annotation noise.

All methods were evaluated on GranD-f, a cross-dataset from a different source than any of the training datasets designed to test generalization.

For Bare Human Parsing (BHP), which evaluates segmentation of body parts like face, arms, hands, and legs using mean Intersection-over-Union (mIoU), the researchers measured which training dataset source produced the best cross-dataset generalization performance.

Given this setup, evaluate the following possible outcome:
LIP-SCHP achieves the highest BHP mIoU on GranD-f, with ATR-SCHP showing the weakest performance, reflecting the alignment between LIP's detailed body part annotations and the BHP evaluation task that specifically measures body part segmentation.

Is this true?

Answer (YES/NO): NO